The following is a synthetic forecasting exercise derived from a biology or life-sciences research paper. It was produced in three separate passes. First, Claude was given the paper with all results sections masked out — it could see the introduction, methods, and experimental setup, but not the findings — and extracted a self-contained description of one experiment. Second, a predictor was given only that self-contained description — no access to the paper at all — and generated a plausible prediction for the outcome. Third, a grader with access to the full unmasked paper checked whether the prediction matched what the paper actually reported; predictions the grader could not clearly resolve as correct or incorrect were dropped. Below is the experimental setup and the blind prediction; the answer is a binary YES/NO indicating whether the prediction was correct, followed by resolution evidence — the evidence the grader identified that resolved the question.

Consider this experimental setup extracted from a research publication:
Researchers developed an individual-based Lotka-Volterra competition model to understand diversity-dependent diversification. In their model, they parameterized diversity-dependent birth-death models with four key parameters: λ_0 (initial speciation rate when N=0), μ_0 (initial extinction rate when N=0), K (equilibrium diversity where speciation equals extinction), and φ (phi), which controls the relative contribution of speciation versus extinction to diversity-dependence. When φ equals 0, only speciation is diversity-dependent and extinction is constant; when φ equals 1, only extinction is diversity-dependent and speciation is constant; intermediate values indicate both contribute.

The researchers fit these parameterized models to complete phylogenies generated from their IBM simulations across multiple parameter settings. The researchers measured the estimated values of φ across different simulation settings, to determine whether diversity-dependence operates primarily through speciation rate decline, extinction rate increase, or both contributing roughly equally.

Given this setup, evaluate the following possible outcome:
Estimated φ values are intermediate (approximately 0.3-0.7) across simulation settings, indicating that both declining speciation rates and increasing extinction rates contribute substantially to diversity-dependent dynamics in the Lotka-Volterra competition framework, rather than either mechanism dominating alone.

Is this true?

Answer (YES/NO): NO